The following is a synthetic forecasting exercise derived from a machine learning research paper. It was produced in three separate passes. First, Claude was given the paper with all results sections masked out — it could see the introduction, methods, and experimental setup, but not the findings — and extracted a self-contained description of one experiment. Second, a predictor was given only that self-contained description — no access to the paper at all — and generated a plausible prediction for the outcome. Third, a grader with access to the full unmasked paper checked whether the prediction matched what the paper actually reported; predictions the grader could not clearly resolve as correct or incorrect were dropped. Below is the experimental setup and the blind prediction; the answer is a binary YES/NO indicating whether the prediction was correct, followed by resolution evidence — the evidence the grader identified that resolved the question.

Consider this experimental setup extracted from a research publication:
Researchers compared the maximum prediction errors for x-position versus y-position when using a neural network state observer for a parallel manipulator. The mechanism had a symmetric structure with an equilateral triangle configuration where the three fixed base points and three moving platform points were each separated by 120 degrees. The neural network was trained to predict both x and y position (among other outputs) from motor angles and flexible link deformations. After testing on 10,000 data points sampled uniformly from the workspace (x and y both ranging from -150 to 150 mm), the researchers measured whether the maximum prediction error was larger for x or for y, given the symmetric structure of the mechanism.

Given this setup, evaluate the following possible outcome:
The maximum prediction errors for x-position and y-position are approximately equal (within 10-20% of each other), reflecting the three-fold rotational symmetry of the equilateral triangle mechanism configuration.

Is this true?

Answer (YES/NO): NO